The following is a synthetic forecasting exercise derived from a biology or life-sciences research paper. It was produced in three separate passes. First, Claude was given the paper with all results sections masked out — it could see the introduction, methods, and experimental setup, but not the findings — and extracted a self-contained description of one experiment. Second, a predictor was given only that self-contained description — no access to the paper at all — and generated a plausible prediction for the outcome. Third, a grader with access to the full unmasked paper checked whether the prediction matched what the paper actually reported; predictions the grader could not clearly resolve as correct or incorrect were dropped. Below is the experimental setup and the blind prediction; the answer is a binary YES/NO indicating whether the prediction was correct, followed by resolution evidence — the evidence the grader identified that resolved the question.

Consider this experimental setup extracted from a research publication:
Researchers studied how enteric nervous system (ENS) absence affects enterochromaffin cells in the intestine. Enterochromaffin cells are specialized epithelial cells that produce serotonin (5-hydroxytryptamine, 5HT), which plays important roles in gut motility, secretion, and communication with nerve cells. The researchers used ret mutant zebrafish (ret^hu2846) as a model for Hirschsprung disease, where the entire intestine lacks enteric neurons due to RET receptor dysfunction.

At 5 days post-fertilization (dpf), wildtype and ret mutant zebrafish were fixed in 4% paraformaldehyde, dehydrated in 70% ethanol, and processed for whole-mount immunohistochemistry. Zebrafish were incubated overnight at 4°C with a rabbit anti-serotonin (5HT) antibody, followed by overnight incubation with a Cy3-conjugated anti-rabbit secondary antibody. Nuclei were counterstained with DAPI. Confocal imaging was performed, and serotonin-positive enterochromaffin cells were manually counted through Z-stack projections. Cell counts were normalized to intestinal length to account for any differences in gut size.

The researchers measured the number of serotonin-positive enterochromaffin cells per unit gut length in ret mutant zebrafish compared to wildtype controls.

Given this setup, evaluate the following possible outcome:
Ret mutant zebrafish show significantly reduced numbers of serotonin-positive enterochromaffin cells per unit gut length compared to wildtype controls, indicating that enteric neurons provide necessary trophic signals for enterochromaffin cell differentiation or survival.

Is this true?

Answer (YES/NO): YES